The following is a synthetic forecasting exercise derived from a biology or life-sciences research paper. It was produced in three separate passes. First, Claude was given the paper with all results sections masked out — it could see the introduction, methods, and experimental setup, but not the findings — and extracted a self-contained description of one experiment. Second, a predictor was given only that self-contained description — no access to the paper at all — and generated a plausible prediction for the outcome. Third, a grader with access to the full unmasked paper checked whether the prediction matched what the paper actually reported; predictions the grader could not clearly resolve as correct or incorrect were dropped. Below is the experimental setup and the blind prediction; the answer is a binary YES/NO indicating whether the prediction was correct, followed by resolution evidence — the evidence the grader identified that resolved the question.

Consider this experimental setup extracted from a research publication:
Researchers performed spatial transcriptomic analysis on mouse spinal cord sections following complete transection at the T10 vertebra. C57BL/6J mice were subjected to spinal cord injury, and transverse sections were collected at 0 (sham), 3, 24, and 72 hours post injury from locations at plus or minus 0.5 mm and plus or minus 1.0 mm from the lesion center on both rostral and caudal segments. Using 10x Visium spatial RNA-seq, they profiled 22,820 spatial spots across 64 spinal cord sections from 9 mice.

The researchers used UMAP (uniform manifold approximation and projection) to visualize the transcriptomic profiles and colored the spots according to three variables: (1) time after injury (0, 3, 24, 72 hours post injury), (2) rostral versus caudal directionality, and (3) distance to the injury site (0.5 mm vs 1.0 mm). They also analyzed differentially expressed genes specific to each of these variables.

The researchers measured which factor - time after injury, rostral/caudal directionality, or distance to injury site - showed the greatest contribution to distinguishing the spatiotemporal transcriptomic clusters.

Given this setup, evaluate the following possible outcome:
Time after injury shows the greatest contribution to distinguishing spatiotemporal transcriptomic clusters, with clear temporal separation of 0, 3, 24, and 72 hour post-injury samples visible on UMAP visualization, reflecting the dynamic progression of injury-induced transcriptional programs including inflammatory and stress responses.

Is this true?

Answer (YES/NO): YES